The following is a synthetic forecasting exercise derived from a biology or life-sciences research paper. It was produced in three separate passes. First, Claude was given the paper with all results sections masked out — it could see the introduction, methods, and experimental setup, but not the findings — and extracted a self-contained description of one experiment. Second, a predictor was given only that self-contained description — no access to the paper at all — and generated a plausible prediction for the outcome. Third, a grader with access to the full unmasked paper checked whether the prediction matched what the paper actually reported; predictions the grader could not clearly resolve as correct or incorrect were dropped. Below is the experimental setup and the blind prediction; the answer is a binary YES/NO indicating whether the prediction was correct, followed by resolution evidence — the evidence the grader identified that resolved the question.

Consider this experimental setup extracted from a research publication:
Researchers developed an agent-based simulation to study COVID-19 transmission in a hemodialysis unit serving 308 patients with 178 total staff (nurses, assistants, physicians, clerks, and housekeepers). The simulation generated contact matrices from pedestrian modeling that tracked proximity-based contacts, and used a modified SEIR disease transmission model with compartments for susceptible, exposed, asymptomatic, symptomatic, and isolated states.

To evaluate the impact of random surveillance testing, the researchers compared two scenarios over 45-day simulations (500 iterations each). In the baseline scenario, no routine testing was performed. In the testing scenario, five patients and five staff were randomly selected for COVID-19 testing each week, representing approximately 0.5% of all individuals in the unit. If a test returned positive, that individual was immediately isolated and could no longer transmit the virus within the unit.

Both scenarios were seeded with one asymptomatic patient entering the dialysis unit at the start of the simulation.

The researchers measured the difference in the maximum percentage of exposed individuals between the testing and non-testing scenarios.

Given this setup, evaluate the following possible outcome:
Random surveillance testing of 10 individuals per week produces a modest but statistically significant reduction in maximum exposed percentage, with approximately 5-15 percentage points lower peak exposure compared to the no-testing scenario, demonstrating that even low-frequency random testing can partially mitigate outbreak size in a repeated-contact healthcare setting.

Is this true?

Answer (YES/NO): NO